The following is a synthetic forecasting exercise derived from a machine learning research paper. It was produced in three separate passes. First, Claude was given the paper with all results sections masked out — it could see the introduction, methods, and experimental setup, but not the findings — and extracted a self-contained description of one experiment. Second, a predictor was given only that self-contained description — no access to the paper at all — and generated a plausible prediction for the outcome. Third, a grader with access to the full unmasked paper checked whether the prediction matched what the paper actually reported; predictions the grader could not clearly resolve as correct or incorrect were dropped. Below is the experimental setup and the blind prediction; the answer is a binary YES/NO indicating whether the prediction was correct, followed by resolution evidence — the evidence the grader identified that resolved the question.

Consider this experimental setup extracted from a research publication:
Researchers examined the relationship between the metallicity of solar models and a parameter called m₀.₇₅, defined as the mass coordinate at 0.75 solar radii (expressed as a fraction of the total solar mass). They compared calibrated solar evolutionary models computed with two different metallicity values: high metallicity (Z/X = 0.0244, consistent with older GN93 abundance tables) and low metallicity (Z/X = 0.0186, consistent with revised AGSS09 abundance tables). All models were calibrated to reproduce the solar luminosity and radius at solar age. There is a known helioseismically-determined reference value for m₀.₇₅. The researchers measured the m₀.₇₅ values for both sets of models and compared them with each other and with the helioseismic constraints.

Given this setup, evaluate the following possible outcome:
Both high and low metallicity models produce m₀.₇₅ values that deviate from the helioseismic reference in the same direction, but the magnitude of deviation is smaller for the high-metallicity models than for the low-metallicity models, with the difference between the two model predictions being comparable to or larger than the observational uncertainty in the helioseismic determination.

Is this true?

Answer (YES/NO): NO